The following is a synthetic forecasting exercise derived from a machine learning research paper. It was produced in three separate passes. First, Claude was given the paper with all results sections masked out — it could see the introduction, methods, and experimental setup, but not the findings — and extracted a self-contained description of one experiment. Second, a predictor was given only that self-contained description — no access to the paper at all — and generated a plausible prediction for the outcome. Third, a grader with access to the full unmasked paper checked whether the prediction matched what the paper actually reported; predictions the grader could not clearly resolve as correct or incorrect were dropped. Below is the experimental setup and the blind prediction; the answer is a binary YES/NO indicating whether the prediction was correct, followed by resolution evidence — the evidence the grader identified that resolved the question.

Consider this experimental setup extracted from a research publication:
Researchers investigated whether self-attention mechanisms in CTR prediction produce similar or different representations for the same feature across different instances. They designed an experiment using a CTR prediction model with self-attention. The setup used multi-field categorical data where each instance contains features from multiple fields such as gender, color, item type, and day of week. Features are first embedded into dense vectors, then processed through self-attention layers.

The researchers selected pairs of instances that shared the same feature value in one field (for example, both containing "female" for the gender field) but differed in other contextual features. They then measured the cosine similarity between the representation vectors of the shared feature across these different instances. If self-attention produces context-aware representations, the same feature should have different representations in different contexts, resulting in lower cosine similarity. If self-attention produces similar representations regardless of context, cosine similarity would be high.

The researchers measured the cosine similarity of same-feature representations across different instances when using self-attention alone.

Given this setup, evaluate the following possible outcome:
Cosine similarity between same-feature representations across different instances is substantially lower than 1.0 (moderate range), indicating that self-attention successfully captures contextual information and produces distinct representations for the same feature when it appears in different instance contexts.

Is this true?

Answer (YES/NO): NO